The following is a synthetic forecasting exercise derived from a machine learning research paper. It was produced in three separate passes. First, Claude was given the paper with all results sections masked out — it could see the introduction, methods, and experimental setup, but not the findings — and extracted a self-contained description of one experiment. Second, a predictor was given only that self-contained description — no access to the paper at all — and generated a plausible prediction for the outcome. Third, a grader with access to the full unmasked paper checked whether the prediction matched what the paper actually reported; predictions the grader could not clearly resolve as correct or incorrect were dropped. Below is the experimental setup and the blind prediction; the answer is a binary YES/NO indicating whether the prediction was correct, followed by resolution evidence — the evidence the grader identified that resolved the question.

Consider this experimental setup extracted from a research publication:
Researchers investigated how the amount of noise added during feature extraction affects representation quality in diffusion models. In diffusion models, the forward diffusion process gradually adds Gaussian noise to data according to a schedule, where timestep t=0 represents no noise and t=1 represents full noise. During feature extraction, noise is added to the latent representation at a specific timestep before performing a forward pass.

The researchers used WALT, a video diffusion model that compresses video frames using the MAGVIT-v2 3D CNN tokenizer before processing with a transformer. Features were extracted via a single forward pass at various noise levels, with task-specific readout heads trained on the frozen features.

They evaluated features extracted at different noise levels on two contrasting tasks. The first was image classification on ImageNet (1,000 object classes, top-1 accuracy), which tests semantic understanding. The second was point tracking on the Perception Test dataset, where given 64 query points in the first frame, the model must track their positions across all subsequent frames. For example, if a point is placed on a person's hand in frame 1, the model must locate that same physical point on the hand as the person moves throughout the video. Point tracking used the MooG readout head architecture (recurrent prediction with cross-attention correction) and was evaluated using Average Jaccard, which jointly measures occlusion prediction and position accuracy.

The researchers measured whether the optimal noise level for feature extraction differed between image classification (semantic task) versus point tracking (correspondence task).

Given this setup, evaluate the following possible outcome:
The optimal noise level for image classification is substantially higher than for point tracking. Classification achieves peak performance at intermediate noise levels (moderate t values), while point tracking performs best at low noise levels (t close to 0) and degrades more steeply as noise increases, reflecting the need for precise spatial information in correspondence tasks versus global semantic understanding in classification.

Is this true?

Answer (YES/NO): NO